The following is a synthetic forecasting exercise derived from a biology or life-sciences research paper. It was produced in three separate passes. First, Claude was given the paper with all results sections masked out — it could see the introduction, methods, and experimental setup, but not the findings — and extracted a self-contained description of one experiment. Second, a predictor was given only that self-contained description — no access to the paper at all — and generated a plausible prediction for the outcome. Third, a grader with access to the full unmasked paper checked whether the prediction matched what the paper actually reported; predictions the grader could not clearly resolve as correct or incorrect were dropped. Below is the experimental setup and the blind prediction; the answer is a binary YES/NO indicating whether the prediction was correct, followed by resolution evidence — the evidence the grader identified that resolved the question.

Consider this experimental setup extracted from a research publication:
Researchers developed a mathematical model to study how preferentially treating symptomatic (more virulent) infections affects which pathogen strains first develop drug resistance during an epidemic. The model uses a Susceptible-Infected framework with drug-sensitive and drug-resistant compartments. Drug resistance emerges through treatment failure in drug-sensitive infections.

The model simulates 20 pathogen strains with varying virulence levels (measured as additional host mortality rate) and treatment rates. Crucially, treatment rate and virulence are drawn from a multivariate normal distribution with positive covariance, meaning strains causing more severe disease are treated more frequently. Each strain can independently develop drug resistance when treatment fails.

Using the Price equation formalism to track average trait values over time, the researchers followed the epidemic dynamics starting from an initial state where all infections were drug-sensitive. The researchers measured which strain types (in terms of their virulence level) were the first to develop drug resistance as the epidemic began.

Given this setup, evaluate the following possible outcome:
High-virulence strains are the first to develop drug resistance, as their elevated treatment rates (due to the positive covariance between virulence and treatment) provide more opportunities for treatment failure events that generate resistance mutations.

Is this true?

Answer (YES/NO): YES